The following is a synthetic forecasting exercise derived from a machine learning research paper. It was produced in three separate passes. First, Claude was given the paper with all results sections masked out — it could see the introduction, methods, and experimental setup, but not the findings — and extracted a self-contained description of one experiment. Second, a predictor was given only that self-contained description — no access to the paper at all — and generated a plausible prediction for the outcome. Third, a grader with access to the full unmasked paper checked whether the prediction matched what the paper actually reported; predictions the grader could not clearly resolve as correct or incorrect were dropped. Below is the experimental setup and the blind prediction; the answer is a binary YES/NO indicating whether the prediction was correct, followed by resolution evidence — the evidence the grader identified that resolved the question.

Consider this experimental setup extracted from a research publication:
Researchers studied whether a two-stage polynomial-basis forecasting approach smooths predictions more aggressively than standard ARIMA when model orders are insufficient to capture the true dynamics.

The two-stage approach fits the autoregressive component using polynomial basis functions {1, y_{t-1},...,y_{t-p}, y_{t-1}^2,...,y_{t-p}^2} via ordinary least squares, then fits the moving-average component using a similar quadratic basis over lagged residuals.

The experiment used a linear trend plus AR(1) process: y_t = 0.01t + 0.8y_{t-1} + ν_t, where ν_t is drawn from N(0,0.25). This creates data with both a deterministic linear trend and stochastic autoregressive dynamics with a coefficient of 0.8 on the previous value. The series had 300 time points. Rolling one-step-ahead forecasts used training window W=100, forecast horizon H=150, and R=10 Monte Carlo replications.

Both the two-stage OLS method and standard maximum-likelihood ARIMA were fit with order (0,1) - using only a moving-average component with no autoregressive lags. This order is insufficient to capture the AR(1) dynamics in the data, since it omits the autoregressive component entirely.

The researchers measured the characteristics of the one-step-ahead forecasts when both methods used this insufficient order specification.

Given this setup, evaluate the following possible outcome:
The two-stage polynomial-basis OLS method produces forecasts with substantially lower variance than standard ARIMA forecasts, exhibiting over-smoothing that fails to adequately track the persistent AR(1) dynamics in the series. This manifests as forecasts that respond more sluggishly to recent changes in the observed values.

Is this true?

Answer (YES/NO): NO